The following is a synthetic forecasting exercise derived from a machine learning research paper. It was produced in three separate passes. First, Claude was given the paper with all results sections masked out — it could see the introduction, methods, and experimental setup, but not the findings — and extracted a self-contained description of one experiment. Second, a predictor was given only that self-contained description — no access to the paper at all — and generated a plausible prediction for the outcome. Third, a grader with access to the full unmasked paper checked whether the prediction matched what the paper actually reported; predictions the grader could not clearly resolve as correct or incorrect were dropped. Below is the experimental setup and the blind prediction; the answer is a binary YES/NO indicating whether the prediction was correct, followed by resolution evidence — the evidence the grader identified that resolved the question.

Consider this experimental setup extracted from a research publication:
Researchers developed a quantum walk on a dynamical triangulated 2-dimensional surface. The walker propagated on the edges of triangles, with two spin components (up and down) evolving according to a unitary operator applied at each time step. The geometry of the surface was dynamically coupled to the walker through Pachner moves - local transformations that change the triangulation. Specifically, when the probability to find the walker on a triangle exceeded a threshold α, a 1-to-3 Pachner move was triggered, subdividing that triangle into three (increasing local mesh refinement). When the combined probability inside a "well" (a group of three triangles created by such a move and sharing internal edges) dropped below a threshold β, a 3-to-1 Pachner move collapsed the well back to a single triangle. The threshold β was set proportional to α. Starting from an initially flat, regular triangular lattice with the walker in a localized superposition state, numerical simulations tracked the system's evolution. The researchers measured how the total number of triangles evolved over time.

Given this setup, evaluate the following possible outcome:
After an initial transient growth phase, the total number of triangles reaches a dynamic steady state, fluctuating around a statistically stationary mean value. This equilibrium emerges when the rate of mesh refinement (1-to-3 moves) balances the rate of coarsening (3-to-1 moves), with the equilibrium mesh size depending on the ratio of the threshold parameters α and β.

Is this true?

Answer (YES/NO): NO